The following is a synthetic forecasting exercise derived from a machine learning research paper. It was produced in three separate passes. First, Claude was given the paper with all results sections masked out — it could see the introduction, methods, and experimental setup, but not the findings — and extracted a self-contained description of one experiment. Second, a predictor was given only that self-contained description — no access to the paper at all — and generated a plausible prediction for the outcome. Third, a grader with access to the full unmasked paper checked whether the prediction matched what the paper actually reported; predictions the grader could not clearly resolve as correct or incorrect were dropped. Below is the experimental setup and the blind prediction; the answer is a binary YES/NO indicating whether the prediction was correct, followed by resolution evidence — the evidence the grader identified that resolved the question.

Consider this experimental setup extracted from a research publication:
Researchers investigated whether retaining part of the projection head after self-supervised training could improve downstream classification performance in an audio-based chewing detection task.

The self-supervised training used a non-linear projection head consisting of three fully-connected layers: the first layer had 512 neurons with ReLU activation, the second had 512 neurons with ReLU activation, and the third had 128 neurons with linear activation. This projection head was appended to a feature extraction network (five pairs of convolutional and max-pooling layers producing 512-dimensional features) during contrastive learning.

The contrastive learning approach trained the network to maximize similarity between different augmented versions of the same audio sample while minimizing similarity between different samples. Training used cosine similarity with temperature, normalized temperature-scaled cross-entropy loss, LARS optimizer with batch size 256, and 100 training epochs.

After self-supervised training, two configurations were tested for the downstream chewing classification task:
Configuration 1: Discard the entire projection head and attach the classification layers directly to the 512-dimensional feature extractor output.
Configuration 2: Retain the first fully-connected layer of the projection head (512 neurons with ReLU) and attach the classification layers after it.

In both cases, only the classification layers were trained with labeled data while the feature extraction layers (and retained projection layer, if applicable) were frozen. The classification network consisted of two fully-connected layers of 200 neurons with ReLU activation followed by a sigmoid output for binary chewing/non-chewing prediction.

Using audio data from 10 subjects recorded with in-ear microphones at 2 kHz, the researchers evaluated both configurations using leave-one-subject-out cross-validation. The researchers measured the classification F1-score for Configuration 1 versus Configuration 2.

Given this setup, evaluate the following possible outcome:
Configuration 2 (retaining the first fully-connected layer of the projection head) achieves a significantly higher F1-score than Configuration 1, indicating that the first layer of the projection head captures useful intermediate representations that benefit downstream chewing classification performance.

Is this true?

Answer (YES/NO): NO